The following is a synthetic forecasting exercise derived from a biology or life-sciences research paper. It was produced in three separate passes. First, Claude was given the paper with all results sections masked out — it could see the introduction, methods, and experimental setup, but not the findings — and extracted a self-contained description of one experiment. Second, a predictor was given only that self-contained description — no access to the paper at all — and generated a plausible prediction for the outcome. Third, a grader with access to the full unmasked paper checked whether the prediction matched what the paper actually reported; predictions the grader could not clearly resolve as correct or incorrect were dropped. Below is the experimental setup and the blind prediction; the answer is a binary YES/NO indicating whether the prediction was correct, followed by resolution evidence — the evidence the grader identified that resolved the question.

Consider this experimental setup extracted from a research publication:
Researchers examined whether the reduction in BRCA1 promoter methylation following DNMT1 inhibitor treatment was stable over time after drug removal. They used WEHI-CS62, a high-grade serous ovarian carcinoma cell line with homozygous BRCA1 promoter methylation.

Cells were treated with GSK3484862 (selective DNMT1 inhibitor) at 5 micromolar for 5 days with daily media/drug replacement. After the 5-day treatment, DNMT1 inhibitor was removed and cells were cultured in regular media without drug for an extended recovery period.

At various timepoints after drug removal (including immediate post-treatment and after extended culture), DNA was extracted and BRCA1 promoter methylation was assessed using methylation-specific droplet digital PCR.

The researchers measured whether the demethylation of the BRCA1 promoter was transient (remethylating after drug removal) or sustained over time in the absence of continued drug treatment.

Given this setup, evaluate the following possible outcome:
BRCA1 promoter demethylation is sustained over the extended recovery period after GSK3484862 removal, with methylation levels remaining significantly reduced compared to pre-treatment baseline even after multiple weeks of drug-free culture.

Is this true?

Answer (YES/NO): YES